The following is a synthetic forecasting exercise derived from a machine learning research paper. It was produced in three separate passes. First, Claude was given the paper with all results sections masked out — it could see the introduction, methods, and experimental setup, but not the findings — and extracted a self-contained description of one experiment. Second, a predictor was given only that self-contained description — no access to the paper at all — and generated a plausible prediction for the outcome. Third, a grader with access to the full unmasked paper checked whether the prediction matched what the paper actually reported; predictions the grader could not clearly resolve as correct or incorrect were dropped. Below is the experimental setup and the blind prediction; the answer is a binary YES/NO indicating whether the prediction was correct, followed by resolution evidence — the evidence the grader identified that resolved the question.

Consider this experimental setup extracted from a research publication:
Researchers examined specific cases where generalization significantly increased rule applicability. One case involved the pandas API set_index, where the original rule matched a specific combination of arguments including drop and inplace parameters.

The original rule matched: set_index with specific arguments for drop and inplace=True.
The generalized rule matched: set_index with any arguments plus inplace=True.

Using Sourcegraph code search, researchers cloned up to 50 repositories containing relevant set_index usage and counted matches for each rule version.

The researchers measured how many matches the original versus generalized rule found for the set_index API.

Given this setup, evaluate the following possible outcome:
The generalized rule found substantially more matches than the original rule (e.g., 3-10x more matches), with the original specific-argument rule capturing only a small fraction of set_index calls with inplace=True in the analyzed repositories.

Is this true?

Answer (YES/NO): NO